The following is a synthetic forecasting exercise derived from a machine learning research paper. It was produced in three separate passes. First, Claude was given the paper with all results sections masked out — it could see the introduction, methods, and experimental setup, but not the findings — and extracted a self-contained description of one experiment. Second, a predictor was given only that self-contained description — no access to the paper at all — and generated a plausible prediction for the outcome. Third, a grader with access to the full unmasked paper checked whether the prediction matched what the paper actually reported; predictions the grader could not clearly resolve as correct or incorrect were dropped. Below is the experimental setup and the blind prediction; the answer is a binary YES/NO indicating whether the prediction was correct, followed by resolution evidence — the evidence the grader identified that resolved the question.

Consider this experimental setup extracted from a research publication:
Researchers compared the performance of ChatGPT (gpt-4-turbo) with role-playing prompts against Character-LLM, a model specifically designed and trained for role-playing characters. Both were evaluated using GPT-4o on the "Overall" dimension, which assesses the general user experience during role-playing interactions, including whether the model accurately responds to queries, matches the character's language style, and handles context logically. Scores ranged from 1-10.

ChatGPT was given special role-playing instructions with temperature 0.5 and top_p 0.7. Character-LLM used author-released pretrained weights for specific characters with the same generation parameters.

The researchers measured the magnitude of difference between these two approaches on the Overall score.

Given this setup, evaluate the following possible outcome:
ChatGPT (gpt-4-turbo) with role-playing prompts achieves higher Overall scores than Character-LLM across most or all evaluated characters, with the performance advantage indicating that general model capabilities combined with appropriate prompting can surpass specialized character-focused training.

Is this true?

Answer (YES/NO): NO